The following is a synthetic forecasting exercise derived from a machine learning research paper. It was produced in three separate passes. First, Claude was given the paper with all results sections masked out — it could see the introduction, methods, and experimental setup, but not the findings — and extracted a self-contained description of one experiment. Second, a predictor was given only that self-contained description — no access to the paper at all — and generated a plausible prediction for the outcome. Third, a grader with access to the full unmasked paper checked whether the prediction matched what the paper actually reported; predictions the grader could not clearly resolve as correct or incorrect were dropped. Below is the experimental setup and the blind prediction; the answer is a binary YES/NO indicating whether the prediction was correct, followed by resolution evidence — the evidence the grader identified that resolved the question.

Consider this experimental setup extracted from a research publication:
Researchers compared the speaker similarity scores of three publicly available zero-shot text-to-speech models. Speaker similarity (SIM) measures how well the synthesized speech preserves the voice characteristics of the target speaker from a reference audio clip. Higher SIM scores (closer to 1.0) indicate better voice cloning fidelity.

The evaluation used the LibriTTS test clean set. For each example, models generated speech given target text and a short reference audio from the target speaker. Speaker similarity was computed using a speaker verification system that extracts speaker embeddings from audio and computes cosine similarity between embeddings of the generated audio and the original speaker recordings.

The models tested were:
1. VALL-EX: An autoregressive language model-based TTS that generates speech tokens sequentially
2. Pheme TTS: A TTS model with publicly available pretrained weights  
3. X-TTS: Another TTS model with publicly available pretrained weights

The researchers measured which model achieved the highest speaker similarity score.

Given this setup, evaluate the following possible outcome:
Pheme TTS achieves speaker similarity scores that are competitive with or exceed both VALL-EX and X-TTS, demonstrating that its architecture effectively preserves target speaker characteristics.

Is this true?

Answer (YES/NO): YES